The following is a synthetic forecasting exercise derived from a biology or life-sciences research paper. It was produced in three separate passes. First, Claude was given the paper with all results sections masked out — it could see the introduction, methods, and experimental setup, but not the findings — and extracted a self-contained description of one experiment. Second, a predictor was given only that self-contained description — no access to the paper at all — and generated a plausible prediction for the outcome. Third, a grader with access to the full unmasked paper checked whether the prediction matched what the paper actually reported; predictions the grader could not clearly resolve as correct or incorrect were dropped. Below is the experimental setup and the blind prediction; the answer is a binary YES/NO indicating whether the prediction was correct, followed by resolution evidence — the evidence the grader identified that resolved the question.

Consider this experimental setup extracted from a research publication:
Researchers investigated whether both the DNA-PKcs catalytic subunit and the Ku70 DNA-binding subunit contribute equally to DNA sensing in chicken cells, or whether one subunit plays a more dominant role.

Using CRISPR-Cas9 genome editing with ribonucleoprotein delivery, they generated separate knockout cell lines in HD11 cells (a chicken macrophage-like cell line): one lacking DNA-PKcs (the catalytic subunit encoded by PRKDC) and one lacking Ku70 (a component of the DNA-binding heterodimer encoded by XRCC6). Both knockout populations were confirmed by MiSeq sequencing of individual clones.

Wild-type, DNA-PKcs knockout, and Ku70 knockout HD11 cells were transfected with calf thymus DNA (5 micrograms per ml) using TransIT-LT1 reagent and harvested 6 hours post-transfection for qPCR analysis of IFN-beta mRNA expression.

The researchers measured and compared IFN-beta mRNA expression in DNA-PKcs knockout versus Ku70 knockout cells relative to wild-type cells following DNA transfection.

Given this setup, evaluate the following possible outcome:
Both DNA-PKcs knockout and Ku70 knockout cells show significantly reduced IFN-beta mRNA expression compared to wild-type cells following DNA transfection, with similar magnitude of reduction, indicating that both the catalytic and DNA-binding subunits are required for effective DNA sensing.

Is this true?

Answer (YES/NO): NO